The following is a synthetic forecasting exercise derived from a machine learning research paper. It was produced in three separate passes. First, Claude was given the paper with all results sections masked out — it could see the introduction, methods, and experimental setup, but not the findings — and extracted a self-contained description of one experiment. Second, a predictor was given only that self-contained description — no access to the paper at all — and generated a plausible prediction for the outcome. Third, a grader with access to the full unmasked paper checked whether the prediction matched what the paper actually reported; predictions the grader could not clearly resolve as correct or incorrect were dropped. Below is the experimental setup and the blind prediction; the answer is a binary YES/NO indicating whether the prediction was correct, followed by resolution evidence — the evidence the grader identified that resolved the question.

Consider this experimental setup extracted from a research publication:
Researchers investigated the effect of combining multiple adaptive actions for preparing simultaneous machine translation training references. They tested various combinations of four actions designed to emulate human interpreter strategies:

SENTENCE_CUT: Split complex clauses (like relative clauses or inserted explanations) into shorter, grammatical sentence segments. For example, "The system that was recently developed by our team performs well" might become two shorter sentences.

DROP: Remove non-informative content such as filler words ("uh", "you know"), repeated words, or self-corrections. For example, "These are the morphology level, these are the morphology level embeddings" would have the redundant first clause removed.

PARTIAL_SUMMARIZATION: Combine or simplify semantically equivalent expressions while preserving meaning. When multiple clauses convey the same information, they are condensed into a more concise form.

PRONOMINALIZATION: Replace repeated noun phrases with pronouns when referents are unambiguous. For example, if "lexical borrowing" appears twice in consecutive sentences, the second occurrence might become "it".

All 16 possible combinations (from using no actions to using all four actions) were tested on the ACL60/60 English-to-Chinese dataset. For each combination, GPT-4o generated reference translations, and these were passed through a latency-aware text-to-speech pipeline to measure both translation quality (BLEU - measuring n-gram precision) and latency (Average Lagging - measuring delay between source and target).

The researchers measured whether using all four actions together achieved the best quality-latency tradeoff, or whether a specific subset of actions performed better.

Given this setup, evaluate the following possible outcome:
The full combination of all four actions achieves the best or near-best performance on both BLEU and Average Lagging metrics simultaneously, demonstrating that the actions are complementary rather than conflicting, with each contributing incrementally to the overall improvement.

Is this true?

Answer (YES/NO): NO